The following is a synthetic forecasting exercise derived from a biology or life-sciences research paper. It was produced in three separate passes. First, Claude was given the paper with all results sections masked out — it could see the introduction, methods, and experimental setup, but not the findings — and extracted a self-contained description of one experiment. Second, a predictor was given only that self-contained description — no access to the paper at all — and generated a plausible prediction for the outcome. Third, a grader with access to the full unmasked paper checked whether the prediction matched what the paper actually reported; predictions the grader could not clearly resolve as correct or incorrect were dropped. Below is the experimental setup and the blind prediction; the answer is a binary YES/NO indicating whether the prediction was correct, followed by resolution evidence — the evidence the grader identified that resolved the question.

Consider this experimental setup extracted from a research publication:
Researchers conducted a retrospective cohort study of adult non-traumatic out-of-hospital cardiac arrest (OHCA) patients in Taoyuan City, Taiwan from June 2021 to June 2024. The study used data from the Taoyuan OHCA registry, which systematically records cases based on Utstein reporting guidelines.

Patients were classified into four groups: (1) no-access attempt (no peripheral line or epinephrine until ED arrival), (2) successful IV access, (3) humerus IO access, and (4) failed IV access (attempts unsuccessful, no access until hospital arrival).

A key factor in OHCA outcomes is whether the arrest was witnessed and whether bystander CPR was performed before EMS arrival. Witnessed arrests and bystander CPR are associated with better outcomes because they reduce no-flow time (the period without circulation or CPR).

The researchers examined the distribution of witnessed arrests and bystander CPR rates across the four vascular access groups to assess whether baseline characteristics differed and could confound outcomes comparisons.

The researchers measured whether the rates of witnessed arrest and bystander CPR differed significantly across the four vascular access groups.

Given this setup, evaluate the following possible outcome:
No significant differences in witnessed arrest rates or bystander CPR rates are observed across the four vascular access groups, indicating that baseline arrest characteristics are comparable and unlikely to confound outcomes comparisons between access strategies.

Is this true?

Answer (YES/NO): NO